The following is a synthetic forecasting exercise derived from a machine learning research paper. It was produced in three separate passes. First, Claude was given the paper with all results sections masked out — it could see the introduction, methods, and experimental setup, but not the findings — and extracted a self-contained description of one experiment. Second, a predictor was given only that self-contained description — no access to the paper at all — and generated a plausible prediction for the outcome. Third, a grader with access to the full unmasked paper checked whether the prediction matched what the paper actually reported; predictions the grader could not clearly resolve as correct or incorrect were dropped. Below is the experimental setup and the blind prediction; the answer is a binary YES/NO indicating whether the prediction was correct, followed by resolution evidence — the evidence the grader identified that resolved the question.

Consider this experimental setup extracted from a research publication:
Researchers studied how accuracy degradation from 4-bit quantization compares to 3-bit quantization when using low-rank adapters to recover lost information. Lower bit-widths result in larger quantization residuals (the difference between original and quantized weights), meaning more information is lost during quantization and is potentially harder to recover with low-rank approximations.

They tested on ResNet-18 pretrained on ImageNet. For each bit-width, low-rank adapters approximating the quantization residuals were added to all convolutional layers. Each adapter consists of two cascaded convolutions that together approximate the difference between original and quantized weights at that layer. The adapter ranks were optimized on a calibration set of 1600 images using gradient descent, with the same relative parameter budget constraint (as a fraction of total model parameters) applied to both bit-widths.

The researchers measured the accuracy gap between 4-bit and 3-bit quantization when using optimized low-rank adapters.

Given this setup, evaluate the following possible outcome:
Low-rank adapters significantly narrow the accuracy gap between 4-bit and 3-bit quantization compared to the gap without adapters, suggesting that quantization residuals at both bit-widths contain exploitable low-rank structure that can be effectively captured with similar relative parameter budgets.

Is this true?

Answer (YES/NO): NO